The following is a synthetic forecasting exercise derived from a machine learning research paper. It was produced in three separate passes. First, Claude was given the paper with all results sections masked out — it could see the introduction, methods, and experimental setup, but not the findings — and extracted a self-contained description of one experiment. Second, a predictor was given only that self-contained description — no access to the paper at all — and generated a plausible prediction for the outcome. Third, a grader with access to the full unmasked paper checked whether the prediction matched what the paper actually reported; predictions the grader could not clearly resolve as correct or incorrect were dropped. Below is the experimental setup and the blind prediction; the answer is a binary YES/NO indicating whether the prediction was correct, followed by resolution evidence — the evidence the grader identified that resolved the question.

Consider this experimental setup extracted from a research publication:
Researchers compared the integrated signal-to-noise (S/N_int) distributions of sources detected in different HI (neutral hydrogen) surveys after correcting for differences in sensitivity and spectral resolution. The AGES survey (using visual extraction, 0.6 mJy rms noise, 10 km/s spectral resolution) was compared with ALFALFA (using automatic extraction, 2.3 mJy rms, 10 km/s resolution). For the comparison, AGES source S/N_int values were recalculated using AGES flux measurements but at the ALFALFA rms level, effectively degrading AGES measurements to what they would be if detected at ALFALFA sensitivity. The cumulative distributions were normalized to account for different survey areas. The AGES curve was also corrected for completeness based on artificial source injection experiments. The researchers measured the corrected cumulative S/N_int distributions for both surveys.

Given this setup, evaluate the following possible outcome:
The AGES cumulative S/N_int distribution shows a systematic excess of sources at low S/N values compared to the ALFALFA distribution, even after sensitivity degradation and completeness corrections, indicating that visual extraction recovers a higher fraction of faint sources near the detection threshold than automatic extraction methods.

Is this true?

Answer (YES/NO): YES